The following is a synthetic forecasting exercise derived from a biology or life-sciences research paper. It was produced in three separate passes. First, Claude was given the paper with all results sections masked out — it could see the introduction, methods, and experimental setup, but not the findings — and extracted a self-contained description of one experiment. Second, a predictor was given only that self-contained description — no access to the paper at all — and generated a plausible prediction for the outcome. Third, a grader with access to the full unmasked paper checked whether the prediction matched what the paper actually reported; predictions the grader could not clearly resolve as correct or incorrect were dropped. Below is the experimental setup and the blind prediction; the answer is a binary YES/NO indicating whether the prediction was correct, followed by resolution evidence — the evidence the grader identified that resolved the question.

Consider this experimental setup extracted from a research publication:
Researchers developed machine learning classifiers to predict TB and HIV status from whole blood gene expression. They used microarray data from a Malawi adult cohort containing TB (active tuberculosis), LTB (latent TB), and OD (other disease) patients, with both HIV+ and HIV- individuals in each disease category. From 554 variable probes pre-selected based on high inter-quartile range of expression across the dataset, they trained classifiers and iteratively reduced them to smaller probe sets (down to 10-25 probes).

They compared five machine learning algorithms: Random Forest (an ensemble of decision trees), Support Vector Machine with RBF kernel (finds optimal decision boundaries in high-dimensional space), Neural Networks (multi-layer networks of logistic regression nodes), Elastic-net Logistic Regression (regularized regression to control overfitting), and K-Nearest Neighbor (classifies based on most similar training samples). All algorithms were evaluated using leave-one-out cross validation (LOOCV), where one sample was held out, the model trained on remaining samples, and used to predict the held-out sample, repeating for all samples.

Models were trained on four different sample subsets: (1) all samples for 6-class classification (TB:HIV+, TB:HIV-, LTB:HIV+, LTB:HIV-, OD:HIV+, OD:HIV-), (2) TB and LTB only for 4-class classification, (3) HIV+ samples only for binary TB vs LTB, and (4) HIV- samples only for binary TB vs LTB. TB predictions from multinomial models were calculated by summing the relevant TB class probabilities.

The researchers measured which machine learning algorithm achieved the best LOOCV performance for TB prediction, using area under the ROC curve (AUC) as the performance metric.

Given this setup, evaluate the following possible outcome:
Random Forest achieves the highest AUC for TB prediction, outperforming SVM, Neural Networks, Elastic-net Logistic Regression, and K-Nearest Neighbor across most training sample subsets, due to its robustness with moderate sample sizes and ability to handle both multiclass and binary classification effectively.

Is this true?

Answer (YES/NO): YES